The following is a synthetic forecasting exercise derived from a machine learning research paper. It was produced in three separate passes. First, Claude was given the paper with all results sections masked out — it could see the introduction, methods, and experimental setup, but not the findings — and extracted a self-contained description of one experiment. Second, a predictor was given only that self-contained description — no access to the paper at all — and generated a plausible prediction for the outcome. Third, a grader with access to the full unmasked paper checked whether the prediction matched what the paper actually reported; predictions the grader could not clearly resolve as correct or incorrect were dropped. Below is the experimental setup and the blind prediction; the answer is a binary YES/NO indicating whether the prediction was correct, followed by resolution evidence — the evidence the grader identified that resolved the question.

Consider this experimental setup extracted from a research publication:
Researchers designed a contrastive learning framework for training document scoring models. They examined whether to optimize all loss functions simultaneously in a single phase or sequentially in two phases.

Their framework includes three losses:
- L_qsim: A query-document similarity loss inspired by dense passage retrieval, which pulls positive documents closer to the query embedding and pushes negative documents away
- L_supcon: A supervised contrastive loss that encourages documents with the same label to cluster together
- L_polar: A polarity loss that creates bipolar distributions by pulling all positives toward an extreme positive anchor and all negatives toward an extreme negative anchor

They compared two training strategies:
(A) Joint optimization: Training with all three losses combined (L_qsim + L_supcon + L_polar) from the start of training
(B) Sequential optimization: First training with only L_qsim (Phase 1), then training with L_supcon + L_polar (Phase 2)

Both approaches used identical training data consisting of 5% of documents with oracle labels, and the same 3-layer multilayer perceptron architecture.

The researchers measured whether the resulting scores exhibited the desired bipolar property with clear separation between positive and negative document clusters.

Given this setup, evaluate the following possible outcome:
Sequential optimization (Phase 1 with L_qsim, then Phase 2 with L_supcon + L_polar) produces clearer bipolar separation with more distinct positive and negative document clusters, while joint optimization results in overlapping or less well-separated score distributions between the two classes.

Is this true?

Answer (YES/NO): YES